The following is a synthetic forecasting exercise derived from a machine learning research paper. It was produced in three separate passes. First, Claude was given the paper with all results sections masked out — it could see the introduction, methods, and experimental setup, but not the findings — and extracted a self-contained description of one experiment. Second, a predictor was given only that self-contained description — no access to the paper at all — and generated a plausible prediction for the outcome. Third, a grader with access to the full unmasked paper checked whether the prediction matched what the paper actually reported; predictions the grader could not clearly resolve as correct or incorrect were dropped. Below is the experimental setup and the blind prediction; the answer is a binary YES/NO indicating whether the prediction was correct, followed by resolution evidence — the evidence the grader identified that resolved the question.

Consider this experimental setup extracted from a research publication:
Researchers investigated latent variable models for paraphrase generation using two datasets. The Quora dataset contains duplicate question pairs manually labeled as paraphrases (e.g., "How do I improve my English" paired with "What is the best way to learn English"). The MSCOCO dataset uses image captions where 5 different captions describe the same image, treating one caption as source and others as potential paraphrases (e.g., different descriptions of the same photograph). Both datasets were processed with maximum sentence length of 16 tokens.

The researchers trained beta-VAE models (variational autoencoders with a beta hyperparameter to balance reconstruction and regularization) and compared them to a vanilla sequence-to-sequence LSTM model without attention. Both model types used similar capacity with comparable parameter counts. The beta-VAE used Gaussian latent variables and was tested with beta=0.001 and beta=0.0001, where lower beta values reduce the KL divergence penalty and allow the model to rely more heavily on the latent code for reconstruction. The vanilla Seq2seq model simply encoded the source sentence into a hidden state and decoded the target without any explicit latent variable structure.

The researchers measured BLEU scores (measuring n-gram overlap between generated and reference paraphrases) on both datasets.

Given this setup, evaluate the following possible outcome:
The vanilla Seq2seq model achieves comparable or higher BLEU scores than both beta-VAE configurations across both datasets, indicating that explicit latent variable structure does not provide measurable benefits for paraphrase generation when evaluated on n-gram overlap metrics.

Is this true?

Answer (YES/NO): NO